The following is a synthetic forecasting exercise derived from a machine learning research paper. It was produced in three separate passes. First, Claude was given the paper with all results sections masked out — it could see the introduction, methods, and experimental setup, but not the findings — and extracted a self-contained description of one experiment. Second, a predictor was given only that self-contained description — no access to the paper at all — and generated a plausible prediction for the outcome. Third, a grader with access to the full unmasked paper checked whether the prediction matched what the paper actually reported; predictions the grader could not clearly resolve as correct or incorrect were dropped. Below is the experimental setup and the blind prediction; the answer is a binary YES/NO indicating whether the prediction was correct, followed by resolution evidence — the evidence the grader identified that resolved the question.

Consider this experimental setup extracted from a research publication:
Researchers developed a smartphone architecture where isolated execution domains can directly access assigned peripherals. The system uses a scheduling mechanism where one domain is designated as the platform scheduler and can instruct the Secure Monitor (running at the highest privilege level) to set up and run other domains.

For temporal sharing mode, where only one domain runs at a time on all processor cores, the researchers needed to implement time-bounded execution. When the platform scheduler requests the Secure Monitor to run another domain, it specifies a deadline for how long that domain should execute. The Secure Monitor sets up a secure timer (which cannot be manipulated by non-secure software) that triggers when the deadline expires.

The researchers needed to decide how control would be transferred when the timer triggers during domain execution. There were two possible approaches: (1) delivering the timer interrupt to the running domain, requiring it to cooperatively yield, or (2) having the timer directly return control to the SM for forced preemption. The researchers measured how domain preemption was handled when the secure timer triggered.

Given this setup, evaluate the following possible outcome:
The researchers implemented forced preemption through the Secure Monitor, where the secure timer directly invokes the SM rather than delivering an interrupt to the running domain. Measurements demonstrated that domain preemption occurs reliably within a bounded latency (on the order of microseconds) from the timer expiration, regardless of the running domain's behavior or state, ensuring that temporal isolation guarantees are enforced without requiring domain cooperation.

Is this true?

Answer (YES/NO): NO